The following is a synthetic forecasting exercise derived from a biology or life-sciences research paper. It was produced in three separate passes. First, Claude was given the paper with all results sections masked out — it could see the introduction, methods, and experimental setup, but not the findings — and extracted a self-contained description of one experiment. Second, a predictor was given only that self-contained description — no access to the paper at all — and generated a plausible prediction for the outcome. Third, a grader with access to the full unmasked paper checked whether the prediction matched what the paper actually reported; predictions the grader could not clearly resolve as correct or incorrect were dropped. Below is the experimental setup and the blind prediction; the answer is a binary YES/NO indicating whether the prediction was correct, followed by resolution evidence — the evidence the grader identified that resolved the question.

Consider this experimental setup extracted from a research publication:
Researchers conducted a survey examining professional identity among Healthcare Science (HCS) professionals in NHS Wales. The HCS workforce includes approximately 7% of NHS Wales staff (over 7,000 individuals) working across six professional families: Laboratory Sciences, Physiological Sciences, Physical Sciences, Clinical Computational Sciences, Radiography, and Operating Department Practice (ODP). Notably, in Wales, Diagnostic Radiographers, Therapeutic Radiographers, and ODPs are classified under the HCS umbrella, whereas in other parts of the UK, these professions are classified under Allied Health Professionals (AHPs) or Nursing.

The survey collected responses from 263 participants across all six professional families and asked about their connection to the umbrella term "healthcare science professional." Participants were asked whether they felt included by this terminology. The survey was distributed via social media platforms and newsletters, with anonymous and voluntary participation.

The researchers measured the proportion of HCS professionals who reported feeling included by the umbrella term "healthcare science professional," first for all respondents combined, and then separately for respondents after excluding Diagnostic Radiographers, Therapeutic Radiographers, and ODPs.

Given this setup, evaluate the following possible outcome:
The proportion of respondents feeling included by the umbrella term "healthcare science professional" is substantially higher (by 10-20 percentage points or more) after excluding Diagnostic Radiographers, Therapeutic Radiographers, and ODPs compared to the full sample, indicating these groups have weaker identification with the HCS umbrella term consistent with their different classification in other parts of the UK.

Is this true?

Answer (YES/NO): YES